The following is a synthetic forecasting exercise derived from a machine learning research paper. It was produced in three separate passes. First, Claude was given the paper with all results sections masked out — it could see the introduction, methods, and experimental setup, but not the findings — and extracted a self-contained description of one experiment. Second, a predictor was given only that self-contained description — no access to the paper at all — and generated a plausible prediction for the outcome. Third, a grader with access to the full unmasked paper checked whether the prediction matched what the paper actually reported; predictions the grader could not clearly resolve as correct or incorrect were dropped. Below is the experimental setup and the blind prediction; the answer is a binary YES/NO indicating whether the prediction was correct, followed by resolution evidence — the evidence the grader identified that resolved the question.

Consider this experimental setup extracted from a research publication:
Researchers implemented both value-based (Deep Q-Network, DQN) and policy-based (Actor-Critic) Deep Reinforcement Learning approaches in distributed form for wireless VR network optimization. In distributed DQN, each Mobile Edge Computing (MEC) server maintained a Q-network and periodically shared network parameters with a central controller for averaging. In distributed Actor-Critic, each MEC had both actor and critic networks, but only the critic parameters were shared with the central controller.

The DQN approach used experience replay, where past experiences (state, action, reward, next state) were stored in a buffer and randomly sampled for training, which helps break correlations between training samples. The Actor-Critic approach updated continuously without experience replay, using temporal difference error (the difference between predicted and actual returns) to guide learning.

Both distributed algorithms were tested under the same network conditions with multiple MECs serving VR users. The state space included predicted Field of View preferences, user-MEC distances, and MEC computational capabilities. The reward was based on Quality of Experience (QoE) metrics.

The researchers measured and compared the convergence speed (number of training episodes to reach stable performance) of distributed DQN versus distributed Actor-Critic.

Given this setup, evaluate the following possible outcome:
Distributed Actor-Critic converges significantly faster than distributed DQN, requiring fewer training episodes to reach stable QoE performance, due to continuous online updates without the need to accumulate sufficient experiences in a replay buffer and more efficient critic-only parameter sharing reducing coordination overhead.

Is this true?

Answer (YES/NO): NO